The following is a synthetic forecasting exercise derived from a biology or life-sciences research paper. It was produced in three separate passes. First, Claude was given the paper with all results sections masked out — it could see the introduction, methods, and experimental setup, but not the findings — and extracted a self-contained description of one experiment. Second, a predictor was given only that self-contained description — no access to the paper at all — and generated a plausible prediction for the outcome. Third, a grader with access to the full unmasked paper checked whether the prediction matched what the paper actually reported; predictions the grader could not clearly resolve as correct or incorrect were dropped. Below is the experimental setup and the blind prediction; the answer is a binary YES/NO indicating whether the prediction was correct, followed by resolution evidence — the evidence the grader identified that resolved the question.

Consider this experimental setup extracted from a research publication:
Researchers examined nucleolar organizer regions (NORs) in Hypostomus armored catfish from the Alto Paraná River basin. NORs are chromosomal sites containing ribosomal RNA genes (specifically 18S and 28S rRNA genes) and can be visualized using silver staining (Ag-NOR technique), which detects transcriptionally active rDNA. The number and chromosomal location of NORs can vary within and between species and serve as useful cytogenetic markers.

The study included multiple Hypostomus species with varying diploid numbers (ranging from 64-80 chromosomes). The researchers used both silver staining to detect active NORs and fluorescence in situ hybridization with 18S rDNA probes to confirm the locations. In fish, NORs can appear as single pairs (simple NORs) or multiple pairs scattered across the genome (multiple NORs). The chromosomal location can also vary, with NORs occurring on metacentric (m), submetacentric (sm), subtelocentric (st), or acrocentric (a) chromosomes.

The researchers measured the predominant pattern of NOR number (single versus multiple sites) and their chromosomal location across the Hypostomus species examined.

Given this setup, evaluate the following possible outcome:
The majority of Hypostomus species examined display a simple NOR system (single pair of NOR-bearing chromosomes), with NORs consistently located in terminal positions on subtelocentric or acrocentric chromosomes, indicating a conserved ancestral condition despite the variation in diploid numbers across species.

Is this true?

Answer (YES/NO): NO